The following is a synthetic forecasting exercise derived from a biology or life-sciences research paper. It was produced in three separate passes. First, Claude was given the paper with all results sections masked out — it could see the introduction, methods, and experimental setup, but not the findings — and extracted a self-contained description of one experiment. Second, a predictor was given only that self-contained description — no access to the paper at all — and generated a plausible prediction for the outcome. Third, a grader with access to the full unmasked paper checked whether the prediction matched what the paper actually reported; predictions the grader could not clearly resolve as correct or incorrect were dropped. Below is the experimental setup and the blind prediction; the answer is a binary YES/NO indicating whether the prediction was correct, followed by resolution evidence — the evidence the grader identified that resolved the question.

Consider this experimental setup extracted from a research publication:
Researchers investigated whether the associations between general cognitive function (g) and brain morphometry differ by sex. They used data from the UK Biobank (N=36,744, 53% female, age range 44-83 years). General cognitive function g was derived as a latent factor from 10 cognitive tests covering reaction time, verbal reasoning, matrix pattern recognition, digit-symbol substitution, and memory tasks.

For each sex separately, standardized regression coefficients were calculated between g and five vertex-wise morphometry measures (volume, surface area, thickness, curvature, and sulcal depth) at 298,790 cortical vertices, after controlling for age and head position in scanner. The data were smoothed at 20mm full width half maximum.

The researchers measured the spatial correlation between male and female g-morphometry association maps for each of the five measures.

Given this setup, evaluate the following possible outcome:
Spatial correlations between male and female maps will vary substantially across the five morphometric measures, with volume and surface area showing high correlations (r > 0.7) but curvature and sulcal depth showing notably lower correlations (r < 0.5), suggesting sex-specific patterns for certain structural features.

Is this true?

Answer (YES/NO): NO